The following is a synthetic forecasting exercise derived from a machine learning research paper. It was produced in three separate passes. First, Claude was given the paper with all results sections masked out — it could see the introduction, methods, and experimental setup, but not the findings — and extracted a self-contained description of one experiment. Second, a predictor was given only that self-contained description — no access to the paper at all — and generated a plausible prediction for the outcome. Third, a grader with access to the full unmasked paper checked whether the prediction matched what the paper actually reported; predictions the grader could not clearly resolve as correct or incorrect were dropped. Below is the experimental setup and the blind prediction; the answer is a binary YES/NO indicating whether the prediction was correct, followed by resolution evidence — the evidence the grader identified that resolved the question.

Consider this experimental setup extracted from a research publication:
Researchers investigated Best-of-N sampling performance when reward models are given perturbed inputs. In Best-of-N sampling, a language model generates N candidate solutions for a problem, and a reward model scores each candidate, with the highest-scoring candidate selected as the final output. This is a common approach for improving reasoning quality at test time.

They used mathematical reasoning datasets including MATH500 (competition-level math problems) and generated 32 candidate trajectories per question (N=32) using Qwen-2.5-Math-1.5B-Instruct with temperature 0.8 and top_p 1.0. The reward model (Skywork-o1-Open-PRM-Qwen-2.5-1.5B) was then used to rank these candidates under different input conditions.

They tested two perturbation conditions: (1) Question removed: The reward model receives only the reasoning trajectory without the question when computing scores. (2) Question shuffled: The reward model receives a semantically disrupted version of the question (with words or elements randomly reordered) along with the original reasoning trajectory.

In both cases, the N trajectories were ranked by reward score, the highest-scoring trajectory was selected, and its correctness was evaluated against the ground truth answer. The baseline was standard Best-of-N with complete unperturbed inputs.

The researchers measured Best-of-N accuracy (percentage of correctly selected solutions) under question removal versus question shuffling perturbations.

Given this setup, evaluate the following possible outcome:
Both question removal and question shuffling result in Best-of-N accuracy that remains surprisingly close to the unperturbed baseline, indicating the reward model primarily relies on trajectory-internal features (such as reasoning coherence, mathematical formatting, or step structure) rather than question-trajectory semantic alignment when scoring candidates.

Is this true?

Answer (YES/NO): NO